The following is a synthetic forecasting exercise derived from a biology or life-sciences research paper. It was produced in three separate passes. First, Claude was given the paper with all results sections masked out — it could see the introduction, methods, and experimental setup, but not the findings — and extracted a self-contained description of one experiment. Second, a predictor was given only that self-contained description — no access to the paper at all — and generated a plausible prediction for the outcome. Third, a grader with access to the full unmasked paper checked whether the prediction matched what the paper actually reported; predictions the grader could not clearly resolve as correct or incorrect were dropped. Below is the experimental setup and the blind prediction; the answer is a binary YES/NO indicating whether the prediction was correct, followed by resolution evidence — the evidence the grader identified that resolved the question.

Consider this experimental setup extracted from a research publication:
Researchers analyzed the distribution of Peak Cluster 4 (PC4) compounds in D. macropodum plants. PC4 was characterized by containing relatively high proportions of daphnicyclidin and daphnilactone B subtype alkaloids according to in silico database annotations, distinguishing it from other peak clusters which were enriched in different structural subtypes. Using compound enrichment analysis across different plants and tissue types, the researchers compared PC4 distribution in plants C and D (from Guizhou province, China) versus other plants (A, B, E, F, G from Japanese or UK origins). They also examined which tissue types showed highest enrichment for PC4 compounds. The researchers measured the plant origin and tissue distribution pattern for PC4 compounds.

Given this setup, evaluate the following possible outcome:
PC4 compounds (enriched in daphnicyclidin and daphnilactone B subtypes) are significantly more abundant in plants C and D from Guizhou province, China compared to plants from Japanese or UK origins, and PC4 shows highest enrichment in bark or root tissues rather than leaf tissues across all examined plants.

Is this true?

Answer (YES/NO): NO